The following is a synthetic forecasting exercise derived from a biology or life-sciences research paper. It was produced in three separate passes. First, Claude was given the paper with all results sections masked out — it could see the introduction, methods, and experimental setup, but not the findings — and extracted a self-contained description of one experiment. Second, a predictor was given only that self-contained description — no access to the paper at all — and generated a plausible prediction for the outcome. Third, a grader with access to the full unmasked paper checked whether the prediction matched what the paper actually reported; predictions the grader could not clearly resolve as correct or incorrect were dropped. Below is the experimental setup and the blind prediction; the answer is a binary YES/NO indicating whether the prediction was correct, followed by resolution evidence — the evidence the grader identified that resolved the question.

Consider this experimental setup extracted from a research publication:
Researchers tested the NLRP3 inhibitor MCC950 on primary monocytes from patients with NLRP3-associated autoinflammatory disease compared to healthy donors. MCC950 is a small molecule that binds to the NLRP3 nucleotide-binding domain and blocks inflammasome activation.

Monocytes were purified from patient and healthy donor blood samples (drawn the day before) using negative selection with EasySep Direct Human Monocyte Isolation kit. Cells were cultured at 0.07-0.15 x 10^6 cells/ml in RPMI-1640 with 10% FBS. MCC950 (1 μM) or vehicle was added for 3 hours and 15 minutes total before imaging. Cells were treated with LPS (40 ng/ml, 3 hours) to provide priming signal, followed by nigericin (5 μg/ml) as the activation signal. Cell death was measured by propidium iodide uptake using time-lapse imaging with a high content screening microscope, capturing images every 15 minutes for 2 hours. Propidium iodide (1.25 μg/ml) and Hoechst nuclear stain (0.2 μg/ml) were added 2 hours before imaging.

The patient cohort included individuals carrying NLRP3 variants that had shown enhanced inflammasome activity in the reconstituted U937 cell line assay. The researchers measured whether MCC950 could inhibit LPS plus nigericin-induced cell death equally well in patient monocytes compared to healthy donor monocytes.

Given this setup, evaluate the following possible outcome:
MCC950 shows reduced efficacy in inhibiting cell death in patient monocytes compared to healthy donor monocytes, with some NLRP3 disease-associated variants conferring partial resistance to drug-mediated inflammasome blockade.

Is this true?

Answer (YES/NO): YES